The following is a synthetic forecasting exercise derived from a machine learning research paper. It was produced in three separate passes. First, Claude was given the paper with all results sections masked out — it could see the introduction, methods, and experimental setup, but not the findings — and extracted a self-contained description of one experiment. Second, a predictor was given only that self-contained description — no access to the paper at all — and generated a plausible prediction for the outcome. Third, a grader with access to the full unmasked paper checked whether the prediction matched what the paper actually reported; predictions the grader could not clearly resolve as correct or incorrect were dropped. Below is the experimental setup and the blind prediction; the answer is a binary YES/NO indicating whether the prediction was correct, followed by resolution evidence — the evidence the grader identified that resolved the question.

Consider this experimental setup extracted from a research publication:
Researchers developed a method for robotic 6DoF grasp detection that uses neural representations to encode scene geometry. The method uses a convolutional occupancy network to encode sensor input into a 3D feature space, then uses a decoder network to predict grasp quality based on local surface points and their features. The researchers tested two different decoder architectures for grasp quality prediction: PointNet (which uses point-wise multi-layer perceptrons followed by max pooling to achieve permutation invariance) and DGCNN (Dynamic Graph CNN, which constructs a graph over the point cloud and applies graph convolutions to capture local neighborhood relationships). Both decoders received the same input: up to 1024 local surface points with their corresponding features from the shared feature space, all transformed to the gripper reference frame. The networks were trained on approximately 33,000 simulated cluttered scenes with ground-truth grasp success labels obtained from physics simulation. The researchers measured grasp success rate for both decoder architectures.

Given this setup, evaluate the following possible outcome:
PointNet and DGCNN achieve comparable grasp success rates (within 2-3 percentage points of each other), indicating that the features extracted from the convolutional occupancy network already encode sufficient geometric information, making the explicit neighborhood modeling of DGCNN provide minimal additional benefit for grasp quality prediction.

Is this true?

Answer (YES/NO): NO